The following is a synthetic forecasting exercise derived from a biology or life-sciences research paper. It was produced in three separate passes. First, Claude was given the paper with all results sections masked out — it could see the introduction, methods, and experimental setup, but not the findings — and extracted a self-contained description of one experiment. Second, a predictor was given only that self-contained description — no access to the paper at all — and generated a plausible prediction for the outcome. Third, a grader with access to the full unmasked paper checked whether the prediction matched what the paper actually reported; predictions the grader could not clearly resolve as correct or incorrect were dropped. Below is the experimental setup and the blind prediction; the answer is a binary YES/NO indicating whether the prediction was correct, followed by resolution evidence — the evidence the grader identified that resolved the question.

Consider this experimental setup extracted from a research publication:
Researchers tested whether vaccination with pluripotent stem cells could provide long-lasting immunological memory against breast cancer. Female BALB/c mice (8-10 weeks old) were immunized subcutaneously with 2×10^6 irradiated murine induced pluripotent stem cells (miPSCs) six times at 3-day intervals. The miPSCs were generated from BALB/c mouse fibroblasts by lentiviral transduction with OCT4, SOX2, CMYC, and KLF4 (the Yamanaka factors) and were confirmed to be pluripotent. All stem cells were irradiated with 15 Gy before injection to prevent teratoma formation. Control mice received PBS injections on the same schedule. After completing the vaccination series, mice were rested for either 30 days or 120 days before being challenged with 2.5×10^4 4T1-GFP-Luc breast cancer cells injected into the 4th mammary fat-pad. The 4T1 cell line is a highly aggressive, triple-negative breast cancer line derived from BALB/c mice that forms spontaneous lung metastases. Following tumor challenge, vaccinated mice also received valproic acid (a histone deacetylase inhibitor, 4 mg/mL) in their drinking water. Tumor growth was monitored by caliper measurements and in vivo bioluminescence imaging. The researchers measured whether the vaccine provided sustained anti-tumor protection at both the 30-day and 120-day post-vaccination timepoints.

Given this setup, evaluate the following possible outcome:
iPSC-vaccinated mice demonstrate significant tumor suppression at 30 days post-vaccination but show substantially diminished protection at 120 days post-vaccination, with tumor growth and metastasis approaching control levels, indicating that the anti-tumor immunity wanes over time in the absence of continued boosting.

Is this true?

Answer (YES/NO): NO